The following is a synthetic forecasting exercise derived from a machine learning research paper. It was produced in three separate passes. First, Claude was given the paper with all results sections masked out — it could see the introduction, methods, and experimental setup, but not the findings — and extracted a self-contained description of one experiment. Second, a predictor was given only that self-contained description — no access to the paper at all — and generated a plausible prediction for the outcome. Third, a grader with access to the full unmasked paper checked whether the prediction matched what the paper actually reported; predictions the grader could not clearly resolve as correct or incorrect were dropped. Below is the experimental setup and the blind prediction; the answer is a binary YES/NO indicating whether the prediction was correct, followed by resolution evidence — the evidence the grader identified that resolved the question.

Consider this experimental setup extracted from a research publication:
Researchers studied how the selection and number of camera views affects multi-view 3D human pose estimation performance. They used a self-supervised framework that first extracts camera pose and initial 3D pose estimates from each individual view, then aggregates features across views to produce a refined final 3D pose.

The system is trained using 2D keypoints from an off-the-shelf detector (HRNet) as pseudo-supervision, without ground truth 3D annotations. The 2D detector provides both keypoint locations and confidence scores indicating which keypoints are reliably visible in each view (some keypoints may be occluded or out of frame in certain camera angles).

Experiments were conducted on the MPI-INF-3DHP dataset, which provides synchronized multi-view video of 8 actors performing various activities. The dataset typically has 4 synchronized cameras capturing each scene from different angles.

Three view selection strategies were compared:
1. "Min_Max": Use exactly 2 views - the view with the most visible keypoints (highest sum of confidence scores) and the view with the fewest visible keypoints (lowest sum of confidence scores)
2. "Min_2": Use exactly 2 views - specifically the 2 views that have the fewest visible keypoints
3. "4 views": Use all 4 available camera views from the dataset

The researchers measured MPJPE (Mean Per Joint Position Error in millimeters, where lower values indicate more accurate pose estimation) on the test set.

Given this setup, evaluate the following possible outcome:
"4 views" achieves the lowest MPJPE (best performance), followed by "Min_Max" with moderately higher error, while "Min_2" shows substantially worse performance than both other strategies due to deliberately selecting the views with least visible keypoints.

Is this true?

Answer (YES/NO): NO